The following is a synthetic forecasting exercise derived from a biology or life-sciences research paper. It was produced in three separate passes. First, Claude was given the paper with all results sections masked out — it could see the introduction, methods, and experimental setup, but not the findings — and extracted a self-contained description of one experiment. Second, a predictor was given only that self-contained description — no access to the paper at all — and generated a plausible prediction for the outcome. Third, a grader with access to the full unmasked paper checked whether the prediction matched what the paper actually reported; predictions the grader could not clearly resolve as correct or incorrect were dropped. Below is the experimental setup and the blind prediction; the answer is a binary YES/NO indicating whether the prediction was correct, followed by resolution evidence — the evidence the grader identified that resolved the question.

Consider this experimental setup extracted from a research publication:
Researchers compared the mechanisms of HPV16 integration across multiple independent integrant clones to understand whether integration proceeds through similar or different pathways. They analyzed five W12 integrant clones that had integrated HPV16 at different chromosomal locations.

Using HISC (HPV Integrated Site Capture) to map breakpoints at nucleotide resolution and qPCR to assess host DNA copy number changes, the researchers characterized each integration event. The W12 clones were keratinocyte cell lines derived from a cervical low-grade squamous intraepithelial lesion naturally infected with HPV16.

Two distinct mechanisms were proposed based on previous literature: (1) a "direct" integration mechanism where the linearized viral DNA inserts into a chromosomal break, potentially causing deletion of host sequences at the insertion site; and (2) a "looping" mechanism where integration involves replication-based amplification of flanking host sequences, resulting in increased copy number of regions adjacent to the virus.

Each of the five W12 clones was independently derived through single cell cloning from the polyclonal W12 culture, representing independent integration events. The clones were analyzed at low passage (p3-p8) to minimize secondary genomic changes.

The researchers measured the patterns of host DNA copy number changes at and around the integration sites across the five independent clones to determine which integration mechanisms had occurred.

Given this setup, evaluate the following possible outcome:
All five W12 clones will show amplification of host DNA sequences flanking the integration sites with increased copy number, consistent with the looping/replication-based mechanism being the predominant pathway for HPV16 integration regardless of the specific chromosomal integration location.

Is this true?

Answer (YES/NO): NO